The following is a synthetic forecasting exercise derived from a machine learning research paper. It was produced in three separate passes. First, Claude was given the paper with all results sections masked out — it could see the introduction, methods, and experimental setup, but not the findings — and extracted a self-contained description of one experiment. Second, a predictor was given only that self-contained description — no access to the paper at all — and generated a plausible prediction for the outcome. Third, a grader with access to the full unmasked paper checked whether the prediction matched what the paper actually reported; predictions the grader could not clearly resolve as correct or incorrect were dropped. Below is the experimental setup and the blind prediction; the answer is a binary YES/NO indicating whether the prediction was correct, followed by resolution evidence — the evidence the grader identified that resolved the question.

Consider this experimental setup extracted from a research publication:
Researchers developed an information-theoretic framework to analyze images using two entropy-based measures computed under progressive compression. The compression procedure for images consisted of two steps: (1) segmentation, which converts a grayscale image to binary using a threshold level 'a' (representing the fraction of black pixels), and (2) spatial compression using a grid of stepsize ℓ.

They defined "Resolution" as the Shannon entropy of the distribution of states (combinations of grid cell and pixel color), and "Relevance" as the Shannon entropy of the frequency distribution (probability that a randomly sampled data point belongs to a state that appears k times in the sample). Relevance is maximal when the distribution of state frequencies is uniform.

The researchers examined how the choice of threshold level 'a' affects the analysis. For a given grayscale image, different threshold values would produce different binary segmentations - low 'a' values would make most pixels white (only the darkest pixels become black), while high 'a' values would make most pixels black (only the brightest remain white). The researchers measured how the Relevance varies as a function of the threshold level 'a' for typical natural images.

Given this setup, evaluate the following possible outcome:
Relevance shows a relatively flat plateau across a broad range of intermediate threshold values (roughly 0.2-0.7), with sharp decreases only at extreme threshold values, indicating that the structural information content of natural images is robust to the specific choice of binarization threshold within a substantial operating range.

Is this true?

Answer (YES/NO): NO